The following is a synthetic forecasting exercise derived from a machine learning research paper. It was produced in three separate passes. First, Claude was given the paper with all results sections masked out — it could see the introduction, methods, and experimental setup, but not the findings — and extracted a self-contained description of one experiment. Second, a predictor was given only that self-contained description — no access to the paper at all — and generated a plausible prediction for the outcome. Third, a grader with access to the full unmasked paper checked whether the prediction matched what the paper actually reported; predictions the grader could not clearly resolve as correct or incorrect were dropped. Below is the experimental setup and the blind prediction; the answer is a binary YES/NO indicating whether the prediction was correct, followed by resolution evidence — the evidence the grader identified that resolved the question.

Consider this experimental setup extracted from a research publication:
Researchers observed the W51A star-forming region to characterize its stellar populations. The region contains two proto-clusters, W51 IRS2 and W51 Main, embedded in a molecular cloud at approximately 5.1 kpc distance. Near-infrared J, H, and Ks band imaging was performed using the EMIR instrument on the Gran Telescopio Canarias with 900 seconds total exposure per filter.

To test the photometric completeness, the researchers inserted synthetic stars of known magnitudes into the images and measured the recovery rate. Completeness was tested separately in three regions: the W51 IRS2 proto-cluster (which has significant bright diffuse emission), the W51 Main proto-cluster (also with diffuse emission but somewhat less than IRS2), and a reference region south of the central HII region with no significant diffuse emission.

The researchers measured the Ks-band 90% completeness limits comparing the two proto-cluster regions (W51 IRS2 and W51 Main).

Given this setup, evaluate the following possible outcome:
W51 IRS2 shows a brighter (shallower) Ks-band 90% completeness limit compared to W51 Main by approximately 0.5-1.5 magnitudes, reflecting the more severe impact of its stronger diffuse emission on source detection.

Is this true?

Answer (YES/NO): YES